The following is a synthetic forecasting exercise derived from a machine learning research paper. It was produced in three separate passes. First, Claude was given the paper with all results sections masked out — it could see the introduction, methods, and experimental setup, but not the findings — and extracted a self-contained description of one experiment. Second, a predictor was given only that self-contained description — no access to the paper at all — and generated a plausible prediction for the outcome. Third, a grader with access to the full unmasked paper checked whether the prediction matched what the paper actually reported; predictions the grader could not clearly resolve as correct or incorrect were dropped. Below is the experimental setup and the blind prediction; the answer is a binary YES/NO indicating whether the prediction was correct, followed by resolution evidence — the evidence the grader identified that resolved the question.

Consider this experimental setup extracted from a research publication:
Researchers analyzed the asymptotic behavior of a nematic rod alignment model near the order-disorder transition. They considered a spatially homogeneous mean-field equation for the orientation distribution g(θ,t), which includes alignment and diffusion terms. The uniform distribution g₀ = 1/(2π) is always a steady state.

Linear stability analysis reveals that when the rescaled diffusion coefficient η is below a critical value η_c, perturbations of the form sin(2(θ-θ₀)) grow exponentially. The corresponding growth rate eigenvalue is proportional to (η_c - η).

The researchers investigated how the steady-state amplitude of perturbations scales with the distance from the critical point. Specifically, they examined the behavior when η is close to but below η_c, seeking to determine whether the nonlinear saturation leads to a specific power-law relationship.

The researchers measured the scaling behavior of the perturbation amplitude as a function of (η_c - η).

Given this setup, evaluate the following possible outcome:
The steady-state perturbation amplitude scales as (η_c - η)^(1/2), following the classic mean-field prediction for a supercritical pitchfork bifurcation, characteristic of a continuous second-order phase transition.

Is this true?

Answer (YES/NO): YES